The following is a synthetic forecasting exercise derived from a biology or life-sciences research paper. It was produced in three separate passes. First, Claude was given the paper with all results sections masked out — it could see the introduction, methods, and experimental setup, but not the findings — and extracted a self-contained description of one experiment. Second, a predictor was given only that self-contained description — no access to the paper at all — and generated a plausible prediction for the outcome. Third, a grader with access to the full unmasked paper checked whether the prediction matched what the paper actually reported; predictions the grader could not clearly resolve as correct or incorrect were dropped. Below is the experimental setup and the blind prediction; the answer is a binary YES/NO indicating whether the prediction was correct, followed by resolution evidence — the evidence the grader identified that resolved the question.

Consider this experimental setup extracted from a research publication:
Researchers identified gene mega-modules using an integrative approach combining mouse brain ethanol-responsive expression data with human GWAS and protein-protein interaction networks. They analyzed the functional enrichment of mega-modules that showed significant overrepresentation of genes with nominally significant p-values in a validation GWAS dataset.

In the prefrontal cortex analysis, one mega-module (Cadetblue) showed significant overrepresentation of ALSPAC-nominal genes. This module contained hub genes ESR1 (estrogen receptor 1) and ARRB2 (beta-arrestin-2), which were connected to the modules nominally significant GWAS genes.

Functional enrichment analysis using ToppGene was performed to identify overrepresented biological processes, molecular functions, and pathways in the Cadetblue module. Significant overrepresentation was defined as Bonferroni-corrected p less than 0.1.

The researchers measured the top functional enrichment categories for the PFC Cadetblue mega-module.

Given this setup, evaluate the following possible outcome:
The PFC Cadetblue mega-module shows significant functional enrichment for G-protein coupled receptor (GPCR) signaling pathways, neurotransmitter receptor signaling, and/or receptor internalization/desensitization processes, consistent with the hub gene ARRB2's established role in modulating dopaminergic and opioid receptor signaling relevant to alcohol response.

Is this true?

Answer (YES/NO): NO